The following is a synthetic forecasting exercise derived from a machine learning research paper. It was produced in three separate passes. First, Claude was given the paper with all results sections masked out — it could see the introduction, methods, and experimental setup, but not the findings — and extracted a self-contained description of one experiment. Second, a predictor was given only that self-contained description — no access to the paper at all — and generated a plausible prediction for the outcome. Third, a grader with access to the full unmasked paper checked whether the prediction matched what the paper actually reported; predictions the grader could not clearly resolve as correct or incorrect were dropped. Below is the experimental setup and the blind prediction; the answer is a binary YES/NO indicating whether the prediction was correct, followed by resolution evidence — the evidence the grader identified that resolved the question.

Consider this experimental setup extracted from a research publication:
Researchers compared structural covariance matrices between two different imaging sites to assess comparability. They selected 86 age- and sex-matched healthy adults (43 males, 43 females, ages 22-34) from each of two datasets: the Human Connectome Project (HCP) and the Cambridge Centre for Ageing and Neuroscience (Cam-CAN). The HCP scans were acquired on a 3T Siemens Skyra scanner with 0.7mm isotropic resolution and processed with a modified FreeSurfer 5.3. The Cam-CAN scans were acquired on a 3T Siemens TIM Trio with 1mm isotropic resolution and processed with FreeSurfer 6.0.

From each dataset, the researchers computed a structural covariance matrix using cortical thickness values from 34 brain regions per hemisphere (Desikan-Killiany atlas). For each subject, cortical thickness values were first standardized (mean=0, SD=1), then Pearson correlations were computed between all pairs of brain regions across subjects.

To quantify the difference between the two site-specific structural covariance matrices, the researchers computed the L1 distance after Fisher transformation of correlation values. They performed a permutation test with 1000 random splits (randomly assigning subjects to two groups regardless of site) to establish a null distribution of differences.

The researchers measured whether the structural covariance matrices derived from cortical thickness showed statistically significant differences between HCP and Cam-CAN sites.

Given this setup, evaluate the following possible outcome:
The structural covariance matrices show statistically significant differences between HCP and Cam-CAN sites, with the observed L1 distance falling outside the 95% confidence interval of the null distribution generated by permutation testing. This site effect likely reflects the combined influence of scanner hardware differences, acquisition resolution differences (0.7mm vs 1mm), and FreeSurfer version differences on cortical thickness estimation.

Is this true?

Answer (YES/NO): YES